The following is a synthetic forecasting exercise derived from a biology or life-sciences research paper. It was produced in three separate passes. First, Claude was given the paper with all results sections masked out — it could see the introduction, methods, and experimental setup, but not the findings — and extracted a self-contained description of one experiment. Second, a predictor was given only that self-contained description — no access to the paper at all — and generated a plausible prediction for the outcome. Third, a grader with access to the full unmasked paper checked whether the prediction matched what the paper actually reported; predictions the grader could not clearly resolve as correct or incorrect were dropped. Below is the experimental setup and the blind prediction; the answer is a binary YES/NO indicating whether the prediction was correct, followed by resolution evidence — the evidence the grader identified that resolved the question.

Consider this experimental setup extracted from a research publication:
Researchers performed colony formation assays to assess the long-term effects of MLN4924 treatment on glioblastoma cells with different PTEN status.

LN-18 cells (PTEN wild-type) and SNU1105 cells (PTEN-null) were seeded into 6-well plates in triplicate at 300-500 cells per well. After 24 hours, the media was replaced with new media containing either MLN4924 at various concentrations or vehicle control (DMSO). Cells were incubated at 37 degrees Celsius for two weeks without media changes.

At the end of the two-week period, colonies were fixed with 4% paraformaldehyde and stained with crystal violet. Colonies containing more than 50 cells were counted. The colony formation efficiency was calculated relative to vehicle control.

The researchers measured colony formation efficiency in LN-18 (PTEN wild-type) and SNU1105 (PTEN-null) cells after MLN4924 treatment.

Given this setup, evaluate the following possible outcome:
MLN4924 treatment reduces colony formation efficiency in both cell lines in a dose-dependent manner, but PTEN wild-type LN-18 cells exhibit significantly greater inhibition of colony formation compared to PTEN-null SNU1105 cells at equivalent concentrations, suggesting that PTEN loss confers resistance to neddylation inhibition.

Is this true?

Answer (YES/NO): YES